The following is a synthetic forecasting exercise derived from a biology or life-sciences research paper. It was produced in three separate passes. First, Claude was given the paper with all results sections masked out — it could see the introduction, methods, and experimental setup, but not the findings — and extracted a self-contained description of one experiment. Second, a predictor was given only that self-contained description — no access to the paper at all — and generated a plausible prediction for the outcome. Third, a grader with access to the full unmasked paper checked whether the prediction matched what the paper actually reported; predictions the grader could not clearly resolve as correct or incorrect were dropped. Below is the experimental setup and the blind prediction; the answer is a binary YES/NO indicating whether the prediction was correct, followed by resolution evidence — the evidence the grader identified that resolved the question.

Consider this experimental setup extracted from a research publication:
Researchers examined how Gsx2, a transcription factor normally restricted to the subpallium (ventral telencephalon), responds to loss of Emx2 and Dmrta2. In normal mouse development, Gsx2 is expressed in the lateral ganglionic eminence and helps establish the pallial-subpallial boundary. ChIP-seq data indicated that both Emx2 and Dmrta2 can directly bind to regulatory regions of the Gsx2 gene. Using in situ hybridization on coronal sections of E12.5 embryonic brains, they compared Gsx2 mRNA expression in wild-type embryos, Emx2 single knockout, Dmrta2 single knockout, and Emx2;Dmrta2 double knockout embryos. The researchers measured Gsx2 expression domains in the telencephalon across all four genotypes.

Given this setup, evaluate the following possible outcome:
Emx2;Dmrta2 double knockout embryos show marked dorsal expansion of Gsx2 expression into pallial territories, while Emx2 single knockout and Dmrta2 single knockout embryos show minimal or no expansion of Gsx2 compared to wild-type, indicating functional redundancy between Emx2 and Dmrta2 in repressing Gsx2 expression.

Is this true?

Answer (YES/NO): YES